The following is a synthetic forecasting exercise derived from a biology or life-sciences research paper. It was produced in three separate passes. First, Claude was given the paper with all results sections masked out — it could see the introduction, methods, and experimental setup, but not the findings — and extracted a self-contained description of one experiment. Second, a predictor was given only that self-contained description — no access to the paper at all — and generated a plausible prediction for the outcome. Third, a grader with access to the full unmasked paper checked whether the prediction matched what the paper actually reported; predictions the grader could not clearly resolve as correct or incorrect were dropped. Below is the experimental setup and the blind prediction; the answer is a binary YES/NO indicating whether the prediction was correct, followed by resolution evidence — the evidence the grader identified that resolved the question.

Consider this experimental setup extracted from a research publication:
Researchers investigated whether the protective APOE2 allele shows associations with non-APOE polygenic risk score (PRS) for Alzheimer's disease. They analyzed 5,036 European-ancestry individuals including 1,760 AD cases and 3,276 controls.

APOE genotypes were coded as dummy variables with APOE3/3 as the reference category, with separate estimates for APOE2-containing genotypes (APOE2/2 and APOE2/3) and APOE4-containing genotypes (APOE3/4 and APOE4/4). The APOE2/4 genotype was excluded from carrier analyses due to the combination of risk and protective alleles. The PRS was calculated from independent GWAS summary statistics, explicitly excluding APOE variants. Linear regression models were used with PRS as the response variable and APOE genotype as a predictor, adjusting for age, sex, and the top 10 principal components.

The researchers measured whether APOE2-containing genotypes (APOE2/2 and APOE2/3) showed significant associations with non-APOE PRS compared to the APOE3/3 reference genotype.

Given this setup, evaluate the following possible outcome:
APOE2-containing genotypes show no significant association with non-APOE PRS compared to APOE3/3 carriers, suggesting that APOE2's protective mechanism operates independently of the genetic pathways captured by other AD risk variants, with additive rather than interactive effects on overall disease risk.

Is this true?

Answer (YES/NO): YES